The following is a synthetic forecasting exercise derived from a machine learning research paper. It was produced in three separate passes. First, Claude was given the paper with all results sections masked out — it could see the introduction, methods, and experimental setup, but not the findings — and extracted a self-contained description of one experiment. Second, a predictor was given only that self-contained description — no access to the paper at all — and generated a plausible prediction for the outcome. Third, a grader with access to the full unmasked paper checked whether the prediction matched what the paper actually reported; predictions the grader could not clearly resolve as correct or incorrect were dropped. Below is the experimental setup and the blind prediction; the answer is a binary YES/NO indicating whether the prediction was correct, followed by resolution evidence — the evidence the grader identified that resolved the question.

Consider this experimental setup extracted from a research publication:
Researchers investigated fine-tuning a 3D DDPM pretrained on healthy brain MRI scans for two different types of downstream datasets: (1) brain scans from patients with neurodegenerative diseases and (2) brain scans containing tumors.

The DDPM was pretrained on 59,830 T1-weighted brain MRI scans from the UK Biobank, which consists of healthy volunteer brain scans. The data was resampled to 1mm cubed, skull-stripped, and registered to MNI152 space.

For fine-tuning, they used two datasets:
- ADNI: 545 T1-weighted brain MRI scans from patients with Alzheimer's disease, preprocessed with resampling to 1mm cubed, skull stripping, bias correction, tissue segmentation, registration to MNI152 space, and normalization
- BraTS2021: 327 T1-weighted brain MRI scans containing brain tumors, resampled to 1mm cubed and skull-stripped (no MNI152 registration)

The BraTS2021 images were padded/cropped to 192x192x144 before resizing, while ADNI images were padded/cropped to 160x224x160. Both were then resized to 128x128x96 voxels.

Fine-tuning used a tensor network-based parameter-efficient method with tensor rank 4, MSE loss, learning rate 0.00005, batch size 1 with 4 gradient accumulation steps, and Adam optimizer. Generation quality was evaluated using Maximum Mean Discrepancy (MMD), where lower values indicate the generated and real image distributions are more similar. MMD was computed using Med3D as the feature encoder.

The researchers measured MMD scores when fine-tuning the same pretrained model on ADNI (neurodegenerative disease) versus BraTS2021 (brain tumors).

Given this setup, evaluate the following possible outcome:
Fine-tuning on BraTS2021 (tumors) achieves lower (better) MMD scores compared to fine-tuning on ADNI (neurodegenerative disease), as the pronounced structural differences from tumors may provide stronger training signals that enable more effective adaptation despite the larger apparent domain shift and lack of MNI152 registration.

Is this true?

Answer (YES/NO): YES